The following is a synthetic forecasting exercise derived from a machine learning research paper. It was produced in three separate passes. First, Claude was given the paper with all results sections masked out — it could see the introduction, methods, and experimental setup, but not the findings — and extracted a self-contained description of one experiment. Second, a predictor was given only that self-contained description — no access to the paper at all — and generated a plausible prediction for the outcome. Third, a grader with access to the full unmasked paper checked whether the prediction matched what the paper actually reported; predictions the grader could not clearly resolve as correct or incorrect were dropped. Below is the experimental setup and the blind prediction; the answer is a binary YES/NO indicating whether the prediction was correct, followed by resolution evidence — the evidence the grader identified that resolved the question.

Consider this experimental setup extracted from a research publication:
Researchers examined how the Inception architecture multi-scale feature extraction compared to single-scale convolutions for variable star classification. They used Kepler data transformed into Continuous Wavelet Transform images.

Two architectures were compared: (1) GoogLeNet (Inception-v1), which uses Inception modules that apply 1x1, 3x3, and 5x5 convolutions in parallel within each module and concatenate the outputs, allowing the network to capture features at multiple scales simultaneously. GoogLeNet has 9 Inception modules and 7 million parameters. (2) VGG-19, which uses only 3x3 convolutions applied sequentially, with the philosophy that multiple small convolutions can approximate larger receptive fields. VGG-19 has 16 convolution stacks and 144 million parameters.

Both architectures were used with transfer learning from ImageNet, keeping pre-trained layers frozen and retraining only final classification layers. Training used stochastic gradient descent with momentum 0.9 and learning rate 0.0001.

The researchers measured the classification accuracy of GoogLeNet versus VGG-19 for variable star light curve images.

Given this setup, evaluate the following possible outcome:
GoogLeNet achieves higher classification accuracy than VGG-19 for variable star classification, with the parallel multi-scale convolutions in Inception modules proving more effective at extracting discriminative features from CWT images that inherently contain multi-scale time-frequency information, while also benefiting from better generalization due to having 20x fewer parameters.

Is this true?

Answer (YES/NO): NO